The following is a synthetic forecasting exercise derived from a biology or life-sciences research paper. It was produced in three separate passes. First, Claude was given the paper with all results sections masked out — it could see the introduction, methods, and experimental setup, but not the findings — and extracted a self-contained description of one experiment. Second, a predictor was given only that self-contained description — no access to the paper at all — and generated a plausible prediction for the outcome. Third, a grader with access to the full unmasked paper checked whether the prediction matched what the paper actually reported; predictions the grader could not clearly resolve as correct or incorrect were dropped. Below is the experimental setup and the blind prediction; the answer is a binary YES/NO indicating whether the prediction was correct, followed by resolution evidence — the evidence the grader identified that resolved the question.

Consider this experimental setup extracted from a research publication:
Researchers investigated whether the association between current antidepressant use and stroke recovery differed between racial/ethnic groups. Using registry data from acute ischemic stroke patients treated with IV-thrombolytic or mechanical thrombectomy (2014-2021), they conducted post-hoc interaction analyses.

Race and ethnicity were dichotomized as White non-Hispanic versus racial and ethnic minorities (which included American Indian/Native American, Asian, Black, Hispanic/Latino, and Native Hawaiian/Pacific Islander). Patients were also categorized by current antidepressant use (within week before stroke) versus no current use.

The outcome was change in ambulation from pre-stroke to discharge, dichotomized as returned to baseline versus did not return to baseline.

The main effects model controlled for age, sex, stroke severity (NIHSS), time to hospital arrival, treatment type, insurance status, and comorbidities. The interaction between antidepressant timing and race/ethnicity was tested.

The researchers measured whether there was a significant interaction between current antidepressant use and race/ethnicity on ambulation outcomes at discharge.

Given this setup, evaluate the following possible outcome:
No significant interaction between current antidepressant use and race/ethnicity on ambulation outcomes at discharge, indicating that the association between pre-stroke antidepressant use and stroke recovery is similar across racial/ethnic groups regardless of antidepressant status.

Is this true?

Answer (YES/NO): YES